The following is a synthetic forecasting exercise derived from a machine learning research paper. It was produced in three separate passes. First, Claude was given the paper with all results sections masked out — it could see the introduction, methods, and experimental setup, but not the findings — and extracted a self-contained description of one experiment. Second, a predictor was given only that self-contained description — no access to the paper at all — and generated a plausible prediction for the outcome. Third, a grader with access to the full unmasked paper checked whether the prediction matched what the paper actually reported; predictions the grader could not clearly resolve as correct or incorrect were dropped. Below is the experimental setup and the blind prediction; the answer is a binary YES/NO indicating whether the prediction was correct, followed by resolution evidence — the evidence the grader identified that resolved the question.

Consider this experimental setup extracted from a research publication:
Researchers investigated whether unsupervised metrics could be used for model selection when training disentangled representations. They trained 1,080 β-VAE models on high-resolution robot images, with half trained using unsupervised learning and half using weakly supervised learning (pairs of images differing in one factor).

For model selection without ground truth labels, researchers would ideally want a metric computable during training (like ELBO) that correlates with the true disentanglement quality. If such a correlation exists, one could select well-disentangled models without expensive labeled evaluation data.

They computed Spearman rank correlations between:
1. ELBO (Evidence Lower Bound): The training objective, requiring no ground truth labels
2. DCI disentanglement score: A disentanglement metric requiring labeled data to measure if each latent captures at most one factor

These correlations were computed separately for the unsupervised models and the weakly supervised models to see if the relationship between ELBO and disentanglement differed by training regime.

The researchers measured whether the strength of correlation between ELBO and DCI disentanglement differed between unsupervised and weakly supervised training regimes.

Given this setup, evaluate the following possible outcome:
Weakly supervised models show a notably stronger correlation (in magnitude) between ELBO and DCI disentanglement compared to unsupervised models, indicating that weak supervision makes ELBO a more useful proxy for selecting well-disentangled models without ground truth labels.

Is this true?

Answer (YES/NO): YES